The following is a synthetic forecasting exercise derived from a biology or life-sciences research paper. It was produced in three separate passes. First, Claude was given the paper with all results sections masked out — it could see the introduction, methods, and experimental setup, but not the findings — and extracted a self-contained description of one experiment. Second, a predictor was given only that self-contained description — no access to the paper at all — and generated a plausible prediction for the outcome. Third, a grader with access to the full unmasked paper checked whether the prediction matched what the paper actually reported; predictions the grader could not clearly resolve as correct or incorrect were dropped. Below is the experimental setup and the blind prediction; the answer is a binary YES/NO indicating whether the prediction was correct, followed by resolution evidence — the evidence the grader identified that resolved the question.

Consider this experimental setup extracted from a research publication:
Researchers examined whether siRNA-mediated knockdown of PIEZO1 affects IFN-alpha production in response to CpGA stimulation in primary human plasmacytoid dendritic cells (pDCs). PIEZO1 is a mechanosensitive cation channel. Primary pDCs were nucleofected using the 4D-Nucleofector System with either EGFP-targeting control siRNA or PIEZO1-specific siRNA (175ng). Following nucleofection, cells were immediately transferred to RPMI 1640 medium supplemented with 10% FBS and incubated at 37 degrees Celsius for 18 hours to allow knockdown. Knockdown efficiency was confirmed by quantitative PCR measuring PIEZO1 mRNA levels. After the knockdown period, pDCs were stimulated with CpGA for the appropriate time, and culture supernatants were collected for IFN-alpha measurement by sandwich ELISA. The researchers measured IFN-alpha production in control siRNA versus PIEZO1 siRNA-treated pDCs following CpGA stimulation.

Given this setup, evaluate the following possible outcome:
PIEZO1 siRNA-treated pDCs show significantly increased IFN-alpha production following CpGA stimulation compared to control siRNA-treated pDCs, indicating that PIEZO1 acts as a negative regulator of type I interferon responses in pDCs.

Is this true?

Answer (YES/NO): NO